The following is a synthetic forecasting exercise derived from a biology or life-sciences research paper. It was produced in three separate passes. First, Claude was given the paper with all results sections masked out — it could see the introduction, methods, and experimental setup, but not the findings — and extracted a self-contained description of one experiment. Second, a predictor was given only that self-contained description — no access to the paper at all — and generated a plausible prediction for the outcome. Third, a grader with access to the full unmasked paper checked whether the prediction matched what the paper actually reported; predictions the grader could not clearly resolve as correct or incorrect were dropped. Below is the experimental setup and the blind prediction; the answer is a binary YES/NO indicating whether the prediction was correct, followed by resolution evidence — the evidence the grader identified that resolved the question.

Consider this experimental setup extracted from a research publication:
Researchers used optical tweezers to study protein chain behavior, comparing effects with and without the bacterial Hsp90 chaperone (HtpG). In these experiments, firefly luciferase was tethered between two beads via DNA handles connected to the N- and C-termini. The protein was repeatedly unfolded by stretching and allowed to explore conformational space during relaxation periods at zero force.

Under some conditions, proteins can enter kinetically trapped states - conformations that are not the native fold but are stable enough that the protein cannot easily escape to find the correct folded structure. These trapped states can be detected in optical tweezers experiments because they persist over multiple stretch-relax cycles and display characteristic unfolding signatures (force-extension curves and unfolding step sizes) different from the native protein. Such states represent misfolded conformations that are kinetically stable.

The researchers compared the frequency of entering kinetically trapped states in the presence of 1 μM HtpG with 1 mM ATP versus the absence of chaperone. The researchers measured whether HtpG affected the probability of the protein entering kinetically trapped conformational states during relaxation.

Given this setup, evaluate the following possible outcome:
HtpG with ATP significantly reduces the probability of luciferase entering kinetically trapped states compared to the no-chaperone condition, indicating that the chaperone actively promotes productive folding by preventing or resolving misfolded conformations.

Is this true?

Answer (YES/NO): NO